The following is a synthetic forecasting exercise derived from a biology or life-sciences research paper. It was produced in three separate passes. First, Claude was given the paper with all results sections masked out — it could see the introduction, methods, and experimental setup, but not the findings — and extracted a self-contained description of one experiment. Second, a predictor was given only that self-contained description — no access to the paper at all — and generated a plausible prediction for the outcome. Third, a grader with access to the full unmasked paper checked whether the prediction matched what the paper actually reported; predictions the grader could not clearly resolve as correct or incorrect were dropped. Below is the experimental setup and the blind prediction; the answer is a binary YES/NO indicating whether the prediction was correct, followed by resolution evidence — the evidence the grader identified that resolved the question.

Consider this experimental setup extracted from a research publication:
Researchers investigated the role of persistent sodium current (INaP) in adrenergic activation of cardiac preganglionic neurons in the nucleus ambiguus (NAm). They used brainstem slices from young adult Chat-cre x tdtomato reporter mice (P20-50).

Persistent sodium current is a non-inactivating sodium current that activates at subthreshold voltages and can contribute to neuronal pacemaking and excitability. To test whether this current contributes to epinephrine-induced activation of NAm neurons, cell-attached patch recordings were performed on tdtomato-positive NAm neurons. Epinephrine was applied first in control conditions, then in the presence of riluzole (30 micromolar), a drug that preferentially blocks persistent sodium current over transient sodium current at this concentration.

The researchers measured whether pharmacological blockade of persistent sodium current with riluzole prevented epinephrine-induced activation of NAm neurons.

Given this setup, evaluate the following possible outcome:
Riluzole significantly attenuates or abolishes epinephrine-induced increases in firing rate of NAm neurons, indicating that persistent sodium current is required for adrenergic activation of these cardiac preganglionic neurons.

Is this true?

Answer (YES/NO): YES